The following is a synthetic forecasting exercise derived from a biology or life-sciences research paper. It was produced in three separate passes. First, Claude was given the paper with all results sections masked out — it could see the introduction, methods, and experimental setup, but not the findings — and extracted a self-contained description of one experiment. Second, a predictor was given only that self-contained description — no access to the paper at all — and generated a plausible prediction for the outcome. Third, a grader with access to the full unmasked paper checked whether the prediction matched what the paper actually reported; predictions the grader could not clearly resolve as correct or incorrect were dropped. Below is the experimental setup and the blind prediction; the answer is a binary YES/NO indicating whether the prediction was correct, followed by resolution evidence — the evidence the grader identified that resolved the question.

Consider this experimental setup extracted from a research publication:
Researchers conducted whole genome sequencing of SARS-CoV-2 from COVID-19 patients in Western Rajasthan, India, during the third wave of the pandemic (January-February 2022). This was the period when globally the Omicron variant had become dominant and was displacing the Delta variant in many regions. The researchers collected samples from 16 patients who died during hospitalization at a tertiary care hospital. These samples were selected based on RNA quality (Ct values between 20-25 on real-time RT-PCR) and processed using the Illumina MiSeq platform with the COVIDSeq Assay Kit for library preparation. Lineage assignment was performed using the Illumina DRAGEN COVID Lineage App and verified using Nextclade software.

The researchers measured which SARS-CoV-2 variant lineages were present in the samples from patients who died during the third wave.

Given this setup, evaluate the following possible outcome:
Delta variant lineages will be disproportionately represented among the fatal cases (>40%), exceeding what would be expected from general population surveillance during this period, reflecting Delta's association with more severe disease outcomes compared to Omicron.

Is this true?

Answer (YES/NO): YES